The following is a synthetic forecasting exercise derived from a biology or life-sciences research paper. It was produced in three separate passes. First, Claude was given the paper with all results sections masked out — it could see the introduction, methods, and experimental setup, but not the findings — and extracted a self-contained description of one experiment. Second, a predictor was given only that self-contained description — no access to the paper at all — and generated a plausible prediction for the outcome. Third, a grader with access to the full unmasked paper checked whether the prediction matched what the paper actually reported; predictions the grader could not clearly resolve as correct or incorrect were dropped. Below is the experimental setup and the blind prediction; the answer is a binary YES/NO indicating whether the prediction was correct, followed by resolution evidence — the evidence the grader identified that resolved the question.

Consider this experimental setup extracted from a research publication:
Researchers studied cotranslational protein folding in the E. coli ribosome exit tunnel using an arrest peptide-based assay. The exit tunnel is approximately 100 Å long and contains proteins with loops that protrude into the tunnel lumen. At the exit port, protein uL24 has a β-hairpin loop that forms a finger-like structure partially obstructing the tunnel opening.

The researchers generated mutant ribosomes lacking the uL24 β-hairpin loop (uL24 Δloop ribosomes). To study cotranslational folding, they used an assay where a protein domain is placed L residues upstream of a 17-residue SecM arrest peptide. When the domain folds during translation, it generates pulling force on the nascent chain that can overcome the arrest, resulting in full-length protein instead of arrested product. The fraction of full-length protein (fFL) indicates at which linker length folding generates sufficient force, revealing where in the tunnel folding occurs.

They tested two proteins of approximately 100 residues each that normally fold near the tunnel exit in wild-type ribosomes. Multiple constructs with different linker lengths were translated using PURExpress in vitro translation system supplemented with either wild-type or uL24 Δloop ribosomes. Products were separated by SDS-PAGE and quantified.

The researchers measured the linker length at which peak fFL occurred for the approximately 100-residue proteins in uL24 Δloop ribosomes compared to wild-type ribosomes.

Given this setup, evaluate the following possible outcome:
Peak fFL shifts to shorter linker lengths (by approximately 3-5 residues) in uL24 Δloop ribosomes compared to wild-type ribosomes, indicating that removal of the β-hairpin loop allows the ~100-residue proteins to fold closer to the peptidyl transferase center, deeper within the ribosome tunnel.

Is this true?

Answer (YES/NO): NO